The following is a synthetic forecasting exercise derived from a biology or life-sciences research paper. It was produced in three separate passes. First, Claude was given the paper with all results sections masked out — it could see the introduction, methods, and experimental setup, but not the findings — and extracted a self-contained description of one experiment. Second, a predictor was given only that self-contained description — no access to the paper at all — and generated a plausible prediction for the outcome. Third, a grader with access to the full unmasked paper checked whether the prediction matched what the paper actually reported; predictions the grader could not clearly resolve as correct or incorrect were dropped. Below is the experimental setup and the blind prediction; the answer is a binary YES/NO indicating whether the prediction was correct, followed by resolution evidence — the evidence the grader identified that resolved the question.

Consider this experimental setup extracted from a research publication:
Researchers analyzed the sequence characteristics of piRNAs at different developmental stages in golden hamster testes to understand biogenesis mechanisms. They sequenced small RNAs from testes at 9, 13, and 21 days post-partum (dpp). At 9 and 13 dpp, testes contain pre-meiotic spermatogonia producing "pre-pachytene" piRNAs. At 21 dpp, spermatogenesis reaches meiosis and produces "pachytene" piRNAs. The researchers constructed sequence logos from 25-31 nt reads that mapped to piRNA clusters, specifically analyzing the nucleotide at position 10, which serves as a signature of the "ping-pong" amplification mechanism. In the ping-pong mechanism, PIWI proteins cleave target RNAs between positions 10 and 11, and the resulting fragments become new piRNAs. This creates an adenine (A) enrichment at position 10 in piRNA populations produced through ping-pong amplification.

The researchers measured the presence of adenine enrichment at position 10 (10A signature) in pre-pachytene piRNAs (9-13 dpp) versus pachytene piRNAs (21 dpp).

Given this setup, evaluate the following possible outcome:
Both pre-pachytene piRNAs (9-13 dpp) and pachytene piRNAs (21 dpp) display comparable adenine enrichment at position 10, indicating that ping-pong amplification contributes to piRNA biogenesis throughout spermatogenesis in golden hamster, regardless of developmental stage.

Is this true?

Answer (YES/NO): NO